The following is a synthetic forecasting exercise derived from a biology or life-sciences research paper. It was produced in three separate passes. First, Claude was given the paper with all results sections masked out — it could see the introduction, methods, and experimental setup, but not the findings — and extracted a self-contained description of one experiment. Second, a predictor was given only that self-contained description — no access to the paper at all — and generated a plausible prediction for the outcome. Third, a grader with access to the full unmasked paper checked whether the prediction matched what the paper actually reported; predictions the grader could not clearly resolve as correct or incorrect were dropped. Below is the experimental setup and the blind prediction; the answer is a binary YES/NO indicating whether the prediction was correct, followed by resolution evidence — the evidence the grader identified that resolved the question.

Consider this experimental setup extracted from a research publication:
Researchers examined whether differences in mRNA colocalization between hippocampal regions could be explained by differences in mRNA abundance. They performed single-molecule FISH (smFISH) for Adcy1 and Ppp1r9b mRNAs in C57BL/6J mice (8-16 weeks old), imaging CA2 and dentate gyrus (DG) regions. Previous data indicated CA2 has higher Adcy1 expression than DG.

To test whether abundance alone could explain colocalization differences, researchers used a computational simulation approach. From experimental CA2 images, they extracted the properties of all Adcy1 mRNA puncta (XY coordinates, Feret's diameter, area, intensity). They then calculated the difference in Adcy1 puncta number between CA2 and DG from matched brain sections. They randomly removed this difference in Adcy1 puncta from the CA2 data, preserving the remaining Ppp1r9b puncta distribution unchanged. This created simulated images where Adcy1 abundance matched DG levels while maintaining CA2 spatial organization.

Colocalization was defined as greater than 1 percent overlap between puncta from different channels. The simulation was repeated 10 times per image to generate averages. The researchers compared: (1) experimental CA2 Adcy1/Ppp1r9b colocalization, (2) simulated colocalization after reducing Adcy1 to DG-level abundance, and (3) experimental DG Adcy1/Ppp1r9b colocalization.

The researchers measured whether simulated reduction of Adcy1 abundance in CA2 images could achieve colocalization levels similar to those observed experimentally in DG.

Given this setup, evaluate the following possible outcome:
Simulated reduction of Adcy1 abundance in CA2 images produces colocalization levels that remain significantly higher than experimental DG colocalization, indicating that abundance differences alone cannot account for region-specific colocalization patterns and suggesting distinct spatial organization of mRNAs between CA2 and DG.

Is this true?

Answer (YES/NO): NO